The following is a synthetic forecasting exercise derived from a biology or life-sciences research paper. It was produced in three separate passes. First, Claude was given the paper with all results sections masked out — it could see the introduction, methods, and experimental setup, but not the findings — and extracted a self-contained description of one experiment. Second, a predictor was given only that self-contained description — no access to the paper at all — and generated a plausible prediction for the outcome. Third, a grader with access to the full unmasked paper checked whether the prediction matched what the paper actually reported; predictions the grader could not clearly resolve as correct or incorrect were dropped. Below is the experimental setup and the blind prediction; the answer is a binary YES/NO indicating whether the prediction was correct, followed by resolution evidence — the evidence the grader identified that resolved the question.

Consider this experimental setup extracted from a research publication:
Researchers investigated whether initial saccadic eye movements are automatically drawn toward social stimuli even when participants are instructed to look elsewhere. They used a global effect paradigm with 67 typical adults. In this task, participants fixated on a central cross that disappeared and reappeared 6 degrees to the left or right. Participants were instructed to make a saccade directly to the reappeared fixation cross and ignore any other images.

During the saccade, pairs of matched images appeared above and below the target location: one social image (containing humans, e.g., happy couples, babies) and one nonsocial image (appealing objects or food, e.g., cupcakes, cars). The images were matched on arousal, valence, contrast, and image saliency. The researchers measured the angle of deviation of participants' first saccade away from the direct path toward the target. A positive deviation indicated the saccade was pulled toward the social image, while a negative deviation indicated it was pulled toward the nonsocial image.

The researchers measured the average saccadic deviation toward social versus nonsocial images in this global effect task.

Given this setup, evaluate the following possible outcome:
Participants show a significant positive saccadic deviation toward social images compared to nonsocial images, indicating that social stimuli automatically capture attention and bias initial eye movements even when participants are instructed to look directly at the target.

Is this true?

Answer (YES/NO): YES